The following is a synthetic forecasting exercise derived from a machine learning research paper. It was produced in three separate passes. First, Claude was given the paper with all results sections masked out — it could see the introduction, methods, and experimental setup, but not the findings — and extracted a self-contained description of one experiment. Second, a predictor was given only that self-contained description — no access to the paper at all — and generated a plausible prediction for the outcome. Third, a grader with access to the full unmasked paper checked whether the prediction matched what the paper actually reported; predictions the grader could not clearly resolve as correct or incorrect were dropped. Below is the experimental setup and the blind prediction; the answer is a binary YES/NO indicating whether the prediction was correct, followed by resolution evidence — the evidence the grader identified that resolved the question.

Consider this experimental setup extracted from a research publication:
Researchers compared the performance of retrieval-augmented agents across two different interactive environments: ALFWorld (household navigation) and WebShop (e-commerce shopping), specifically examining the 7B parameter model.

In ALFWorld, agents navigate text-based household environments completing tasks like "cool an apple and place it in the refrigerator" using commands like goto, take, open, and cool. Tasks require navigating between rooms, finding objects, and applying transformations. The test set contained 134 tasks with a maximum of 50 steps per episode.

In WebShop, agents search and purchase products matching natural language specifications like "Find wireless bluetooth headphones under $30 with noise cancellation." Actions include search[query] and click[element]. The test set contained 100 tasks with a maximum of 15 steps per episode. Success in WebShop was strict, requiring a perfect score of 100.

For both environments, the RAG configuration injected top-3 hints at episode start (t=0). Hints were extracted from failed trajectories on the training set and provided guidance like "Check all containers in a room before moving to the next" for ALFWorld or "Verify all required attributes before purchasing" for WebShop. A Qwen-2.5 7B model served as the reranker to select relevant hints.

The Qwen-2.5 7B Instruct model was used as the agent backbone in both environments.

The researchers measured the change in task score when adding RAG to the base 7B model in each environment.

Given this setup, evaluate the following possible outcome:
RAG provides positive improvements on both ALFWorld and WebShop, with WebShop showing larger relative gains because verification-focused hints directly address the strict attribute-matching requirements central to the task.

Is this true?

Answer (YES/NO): NO